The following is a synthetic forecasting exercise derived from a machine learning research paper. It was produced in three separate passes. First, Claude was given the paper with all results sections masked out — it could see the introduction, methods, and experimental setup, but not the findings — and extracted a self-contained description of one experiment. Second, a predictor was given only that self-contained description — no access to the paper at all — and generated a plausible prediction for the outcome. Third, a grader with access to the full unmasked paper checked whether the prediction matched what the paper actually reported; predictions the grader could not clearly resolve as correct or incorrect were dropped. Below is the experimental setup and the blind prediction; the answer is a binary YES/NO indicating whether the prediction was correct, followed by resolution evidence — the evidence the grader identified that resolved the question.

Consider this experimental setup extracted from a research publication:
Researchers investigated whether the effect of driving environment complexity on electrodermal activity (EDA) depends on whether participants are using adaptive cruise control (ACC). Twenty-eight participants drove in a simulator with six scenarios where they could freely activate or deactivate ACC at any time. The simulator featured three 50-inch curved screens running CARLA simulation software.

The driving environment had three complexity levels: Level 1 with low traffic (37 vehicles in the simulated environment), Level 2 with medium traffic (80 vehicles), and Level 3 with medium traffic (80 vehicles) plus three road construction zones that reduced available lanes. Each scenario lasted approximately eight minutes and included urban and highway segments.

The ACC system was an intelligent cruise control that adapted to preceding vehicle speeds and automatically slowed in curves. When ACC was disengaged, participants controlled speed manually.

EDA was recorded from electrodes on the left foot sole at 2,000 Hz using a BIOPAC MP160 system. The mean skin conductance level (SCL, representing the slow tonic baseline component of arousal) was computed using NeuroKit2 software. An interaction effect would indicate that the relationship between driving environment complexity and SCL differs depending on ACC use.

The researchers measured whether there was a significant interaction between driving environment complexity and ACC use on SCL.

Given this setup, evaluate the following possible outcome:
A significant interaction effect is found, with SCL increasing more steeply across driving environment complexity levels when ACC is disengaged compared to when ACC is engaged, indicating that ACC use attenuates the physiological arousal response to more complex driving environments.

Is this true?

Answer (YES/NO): NO